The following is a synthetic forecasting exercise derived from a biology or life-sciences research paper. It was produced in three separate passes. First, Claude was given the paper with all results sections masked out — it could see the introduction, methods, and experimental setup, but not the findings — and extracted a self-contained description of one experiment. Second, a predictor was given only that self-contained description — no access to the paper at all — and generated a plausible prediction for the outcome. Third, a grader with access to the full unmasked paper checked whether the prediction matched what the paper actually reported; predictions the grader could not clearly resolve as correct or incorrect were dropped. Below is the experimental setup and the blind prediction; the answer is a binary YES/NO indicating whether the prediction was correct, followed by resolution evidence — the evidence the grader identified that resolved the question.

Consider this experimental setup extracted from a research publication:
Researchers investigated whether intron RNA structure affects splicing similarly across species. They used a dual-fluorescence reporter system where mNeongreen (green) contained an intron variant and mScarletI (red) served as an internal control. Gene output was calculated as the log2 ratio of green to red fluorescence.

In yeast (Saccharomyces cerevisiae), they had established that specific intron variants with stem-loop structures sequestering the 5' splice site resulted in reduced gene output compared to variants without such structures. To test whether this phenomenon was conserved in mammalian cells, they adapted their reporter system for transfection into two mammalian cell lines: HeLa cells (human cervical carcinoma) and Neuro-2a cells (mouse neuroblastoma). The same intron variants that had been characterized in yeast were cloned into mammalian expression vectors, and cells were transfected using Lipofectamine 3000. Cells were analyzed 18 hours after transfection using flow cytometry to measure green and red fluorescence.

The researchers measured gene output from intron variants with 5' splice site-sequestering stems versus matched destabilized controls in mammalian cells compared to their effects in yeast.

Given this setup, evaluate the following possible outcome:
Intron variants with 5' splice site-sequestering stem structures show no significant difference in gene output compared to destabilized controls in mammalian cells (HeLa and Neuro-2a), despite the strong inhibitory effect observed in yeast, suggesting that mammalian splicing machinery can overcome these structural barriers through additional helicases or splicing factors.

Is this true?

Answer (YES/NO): NO